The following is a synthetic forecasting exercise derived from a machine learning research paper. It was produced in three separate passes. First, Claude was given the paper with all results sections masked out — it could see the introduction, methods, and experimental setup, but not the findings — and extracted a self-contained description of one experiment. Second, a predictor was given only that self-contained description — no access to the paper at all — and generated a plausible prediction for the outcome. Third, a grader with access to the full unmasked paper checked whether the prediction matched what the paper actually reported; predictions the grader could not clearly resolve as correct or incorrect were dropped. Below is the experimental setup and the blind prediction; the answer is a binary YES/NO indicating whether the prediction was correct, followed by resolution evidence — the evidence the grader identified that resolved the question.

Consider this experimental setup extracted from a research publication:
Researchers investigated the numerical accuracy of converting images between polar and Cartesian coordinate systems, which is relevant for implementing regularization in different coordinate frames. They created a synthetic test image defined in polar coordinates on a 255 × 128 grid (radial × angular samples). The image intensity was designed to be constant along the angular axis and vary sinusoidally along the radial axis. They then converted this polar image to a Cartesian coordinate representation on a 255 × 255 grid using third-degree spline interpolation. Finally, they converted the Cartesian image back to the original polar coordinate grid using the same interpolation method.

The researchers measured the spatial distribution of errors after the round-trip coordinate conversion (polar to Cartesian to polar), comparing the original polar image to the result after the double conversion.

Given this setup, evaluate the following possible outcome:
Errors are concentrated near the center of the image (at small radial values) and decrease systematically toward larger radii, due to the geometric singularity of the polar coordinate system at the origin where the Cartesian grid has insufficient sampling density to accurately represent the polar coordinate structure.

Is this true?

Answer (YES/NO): NO